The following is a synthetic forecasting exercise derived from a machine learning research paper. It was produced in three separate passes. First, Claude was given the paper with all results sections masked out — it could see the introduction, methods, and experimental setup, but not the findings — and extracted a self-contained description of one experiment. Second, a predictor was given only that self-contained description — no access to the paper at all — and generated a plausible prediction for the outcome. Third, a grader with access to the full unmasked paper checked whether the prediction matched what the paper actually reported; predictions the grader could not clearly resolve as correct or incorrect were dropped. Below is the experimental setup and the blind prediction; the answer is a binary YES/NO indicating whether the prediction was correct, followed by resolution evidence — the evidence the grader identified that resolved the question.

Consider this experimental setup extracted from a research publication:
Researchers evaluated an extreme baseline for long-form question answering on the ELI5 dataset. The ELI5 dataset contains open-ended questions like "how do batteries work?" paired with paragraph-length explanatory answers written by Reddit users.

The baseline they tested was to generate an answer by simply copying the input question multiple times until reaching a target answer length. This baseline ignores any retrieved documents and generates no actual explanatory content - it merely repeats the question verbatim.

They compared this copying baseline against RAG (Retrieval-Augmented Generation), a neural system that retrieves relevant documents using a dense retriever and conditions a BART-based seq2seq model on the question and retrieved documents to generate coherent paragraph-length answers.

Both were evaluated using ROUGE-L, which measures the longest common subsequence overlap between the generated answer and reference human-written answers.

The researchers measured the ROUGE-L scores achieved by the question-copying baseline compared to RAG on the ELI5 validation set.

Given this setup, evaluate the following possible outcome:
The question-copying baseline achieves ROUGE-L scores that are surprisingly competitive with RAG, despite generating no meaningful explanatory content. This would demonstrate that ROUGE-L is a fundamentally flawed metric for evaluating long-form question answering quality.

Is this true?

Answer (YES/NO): NO